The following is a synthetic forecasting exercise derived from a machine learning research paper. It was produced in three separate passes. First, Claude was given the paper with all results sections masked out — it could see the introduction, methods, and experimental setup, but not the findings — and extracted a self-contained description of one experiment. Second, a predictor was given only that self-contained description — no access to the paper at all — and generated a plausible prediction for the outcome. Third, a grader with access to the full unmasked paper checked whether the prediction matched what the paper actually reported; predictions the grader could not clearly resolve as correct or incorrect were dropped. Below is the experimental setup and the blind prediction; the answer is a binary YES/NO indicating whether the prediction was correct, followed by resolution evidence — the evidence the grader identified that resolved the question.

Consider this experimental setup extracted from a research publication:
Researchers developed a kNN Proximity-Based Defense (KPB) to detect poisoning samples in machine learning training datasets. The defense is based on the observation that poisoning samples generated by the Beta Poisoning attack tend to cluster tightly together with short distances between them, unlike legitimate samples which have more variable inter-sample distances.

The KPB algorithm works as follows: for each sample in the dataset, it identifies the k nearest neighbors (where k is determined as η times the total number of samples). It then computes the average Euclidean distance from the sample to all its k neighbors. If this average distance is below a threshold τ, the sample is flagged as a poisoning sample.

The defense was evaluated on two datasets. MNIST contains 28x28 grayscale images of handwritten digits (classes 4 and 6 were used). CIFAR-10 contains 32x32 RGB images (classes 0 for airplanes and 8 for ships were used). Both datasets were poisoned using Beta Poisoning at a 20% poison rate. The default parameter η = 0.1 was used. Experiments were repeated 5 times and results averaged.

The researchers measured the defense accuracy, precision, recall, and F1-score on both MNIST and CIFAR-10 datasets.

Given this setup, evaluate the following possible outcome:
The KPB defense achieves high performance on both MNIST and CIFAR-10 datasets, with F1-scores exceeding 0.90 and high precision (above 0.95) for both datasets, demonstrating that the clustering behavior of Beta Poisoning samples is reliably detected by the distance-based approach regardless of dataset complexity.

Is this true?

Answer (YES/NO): YES